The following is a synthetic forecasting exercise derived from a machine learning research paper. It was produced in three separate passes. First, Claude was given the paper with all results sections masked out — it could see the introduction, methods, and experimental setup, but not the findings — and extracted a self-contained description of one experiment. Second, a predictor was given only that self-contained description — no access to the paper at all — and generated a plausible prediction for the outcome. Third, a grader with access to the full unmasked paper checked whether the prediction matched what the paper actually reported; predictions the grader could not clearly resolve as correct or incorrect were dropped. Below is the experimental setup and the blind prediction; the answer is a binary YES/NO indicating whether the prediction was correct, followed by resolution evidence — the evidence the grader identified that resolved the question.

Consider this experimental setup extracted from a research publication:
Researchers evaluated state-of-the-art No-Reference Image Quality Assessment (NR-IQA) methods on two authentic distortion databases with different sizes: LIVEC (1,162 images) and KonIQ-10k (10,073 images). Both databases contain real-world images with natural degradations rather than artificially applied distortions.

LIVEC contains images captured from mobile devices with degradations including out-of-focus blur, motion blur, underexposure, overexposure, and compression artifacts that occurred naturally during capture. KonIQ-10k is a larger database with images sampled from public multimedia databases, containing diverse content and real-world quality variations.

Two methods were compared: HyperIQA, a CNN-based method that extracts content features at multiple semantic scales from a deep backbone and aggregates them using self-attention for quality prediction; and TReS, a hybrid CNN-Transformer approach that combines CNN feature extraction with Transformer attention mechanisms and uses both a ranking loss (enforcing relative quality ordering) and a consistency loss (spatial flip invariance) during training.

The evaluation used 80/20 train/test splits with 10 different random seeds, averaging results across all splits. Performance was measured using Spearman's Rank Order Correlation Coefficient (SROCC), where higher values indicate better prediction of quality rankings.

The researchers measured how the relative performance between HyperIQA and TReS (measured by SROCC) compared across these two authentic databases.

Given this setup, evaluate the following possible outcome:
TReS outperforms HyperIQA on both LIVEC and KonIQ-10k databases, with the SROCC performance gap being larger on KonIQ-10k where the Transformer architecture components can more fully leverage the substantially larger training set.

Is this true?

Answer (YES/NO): NO